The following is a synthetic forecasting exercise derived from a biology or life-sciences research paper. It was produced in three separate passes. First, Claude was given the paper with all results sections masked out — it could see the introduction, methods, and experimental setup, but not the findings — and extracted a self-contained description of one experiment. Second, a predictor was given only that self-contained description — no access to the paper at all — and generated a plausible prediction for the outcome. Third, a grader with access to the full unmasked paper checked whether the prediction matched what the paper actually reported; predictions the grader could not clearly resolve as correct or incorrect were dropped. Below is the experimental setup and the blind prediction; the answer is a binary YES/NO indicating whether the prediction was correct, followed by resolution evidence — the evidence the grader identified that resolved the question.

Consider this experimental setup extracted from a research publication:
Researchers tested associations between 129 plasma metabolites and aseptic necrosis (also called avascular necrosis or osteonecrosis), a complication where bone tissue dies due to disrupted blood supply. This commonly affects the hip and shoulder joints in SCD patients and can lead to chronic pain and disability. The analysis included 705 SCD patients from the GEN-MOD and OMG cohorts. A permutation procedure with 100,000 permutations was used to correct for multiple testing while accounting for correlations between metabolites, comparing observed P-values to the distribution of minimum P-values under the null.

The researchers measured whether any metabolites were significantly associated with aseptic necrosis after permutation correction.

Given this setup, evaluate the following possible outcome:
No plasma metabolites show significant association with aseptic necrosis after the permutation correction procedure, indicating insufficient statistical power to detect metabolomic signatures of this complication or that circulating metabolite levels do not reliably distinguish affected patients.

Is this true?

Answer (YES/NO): YES